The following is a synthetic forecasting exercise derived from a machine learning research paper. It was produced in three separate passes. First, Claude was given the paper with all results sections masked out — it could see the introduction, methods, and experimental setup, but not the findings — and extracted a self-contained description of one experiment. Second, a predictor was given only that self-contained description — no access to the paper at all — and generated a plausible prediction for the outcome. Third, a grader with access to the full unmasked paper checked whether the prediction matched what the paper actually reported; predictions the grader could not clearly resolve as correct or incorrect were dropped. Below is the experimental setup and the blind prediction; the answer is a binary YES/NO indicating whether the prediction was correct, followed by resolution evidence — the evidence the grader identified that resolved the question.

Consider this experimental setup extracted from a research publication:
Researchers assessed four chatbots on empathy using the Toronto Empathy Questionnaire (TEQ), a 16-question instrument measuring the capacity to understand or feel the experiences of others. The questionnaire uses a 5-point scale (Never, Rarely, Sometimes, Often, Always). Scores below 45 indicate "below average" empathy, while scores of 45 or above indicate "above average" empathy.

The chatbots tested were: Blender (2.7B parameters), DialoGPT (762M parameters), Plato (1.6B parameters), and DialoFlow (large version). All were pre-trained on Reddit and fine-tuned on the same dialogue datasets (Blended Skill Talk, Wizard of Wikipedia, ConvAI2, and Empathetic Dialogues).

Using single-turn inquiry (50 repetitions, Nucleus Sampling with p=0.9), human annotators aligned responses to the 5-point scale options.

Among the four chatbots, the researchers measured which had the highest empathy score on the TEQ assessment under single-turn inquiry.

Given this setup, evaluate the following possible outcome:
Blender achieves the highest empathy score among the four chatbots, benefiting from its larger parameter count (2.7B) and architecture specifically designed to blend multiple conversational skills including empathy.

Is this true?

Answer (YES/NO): YES